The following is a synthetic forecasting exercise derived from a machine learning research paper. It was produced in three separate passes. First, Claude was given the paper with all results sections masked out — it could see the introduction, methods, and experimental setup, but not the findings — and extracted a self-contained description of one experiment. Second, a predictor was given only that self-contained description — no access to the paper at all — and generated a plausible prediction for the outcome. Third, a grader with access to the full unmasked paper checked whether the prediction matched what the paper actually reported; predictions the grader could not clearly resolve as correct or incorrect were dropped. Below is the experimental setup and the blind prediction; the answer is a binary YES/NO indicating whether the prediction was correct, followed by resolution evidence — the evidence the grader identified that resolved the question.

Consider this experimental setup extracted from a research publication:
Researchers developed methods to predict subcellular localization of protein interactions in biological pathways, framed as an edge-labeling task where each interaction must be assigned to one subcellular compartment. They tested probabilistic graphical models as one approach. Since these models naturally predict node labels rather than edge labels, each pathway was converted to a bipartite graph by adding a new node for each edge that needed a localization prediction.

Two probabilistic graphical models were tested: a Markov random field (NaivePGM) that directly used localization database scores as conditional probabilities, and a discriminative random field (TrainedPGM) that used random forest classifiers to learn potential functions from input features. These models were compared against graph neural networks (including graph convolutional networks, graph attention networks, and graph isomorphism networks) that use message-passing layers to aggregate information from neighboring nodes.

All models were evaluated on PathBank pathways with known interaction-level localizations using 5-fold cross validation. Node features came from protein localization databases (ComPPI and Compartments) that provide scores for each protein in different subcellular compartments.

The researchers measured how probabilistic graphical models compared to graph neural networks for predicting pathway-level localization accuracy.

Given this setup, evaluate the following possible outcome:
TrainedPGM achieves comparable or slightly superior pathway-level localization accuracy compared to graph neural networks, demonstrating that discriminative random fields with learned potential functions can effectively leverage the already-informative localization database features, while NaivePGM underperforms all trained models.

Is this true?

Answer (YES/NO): NO